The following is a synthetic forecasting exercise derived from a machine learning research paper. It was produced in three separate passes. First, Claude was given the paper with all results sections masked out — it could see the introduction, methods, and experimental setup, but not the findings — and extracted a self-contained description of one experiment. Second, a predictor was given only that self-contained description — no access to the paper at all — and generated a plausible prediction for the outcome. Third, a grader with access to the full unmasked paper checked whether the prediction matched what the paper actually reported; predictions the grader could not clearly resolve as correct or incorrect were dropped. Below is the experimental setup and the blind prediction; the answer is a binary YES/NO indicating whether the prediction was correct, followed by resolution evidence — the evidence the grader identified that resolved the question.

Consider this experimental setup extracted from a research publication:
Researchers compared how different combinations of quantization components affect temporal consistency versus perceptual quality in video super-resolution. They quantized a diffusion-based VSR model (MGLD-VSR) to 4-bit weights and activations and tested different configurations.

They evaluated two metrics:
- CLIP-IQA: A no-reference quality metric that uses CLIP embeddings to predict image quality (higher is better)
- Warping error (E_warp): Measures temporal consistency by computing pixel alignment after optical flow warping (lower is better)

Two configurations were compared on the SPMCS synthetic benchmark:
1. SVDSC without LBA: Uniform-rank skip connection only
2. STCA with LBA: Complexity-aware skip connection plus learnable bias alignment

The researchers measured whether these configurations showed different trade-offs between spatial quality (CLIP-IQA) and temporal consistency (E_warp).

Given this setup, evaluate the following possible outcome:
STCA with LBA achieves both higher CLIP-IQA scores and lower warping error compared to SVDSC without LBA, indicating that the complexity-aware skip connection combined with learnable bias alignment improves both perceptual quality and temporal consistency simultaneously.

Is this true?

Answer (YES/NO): NO